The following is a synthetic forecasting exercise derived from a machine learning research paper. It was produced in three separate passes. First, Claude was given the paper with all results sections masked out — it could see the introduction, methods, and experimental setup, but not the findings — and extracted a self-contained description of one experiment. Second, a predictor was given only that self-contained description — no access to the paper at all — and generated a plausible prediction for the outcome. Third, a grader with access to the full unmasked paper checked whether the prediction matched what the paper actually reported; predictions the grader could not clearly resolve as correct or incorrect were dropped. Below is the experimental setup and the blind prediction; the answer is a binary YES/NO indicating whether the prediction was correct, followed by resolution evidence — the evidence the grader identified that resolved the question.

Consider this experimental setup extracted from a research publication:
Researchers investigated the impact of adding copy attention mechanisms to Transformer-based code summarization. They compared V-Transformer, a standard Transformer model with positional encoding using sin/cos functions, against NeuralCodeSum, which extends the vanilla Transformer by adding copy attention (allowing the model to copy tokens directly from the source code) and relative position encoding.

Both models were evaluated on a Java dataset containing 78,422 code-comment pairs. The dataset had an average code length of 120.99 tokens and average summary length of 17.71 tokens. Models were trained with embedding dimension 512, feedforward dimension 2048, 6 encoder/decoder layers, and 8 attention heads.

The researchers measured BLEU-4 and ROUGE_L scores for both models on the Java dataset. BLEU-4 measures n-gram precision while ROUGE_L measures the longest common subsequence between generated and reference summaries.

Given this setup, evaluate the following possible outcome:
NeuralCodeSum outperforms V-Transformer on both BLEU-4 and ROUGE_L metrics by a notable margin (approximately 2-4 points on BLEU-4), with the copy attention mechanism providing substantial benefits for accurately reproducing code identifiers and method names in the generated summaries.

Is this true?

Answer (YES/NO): NO